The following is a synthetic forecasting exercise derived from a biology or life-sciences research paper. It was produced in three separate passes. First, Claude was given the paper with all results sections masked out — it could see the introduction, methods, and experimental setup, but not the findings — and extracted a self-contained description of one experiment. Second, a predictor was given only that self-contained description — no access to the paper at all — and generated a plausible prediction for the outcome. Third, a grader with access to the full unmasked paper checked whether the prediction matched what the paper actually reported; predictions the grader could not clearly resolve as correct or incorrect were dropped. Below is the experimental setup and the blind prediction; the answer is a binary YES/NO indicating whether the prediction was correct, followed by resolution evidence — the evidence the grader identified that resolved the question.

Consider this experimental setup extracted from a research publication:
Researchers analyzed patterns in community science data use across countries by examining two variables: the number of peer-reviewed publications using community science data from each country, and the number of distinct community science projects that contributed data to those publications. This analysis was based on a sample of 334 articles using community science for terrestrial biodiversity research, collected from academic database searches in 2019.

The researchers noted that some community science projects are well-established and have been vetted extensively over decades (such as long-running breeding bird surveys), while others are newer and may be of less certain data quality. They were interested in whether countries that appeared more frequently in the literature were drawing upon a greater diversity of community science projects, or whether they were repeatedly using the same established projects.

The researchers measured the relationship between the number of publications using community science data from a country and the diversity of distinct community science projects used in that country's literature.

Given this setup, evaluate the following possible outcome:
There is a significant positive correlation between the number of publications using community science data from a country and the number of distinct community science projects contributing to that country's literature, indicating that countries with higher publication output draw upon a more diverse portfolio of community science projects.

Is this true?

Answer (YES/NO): YES